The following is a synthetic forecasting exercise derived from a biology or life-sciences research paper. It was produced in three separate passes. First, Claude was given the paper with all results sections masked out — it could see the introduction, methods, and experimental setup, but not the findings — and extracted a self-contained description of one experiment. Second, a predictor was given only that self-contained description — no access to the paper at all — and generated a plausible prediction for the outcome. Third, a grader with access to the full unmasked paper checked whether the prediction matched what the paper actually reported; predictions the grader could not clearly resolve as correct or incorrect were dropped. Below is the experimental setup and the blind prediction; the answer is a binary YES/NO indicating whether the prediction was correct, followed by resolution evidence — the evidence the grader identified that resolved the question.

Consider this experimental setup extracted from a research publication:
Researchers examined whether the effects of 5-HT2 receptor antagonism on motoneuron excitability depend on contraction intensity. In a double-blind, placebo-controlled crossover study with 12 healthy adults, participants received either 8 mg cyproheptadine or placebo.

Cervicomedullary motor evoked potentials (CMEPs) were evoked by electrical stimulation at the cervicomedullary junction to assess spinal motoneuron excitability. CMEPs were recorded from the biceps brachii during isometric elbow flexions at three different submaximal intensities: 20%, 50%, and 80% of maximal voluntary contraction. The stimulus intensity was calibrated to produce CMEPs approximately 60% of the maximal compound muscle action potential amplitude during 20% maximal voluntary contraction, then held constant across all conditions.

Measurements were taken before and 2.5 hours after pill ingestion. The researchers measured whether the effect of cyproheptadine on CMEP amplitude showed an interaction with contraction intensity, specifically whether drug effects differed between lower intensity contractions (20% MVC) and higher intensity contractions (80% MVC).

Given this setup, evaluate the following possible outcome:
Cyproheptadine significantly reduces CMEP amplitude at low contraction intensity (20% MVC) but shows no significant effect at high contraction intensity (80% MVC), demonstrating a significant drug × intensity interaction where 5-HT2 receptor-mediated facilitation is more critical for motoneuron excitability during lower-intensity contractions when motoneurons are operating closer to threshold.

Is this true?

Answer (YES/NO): NO